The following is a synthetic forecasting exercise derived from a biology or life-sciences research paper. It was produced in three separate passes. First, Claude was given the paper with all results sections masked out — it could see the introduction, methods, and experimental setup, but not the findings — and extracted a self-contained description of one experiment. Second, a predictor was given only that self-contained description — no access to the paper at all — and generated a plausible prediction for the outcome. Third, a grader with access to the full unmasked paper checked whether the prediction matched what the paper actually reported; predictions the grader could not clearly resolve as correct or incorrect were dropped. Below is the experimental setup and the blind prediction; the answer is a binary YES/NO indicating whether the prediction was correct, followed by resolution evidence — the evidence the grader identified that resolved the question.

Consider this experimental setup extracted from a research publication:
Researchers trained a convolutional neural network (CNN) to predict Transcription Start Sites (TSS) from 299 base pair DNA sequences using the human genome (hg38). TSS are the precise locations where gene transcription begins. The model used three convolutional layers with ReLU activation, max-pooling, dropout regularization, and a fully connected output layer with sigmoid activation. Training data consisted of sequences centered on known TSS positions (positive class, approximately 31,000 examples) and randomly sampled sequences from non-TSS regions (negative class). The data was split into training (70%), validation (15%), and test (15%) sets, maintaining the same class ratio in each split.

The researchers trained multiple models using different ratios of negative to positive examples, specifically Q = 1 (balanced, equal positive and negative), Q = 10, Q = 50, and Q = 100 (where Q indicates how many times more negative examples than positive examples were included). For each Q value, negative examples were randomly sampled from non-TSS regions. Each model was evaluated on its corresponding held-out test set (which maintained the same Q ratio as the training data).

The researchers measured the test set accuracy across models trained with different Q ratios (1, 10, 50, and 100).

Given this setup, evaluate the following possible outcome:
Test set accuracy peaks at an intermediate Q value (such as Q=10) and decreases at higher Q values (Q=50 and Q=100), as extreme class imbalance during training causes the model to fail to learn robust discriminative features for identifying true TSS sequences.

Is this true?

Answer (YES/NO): NO